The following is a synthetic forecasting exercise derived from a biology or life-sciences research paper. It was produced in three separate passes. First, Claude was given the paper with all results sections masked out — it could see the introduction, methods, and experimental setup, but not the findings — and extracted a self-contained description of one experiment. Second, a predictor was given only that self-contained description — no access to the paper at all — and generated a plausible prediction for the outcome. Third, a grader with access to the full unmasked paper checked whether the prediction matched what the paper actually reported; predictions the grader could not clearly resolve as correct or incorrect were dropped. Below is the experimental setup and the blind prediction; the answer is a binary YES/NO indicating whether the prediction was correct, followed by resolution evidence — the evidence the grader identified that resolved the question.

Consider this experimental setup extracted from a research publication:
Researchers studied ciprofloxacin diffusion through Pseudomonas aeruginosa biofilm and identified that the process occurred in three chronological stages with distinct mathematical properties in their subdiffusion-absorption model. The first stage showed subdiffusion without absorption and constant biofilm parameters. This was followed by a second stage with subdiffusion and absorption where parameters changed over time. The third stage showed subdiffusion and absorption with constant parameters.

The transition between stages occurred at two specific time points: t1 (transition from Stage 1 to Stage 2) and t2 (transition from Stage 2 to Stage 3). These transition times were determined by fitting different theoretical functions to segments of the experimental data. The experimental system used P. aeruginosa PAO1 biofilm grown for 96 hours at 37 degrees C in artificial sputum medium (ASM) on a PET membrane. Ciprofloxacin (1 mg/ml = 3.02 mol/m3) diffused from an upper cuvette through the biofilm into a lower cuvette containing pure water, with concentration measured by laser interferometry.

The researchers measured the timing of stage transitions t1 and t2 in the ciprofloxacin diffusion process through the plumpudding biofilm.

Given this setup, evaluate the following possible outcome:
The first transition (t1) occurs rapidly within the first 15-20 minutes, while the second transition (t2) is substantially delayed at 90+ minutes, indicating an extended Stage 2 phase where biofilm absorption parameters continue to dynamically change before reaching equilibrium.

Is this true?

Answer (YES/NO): NO